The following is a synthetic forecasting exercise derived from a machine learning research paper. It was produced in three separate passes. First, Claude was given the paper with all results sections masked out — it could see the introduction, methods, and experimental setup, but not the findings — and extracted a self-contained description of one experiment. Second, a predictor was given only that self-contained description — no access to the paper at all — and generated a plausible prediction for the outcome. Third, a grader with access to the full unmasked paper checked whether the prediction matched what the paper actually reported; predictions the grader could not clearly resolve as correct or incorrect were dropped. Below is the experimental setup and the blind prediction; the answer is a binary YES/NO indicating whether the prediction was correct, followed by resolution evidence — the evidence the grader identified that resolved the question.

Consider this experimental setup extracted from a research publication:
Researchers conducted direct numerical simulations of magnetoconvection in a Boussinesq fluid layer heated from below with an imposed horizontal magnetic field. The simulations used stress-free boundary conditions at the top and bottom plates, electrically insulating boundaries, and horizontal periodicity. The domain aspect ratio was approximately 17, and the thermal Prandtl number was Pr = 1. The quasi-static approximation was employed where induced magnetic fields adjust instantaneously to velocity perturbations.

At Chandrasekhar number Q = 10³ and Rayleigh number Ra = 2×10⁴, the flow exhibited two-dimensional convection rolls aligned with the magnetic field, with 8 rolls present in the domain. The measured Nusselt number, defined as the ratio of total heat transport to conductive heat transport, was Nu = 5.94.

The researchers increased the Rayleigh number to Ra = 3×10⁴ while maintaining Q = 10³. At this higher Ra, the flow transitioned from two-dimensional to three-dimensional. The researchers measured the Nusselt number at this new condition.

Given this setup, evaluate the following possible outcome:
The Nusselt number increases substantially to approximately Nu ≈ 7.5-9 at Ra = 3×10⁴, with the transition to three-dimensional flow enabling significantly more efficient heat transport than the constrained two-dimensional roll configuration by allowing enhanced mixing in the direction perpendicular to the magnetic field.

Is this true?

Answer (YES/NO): NO